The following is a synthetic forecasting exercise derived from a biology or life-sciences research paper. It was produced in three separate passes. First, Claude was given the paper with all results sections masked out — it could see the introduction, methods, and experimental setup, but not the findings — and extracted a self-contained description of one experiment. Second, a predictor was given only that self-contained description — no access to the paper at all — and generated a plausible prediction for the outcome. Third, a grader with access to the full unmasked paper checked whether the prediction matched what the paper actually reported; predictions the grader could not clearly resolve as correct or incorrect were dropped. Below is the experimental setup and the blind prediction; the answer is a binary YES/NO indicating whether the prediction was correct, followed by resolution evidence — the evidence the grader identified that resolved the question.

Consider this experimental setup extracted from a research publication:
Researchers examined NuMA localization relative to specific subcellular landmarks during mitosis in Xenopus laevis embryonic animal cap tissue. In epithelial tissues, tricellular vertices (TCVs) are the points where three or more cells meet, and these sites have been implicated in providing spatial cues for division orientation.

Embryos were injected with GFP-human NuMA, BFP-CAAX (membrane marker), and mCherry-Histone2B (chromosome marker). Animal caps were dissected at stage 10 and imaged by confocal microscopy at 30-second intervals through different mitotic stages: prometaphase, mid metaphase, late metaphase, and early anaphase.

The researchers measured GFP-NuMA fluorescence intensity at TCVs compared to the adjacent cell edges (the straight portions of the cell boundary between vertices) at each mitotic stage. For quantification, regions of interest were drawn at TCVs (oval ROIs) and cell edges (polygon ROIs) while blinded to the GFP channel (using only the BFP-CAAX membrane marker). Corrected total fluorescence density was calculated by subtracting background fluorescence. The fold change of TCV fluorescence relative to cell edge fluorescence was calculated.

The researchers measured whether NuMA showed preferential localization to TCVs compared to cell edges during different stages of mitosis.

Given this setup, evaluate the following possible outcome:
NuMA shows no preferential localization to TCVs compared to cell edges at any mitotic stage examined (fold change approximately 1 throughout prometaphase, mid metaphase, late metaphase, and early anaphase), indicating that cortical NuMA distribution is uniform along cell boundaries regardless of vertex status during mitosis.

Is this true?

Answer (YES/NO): NO